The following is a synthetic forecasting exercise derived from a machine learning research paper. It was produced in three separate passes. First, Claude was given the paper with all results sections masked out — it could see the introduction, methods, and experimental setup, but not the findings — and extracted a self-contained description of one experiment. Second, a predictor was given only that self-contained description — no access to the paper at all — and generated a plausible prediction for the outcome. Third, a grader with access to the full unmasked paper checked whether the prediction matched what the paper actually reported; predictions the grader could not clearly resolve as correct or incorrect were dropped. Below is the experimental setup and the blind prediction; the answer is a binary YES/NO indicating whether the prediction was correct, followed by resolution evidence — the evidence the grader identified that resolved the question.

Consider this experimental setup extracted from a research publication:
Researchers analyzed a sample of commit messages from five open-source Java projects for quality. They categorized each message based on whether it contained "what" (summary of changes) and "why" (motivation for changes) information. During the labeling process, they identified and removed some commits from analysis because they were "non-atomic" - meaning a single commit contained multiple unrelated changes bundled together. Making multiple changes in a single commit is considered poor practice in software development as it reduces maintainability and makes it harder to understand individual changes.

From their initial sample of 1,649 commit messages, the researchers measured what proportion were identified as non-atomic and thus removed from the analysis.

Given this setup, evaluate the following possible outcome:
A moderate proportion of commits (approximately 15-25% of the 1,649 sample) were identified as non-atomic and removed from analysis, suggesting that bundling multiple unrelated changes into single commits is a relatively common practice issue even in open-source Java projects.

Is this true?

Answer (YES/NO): NO